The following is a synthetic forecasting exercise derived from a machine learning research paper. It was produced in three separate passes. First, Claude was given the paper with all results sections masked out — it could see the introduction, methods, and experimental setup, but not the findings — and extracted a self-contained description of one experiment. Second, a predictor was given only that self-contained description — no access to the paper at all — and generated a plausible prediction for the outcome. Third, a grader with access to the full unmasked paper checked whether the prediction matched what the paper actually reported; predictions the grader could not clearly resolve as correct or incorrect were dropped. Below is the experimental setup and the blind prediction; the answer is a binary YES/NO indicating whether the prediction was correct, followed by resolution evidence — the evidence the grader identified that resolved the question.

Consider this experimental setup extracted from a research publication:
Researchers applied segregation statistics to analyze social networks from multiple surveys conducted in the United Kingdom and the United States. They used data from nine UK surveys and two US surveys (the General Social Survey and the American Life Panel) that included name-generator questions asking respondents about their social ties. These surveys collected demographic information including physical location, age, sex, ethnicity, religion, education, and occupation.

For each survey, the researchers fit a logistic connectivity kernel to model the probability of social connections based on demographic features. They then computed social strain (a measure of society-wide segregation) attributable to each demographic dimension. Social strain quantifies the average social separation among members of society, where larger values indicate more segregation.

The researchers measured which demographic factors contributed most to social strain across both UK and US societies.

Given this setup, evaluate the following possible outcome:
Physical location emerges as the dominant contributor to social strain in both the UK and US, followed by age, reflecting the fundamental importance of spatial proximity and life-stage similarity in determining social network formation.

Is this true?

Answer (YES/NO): YES